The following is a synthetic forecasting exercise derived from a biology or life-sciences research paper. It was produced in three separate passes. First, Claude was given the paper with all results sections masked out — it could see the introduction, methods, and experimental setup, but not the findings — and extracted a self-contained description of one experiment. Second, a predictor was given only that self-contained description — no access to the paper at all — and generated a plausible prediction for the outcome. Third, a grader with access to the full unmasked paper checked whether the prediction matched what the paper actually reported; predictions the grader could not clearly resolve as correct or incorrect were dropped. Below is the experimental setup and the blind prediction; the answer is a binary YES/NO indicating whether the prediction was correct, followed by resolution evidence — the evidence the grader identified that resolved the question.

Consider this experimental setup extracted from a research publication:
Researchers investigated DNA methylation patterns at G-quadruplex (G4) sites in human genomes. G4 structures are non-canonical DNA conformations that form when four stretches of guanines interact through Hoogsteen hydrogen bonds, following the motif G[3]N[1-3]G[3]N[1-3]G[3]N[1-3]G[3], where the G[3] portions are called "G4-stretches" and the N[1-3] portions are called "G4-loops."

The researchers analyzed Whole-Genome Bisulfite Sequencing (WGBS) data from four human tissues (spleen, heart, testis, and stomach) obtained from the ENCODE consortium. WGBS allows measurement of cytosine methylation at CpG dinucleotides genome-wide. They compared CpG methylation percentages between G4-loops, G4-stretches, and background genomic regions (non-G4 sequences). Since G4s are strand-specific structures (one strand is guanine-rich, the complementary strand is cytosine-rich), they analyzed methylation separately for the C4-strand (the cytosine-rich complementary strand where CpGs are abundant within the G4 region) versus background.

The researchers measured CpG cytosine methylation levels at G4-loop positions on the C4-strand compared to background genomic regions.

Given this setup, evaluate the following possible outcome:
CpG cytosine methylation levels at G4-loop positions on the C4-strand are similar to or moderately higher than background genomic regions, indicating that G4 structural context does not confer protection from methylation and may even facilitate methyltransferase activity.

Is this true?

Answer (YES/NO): NO